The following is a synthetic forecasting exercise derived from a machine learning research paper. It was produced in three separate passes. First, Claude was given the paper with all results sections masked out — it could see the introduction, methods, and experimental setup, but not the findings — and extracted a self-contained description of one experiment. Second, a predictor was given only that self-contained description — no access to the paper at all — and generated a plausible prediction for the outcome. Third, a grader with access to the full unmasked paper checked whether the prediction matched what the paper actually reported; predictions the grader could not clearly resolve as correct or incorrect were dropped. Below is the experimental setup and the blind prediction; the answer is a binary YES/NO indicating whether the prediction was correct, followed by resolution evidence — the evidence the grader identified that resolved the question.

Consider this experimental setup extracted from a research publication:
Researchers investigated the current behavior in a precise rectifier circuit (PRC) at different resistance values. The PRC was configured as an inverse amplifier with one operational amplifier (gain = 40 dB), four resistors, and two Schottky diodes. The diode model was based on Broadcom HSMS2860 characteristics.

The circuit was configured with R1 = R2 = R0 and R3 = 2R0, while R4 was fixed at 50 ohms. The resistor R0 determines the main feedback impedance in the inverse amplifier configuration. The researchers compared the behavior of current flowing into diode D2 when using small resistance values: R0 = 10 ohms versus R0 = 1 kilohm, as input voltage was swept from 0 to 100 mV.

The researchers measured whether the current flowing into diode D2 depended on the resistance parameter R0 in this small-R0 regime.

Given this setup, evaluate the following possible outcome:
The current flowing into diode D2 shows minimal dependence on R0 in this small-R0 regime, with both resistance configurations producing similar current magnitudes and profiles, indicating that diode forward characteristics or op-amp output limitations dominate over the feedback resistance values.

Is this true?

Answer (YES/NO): YES